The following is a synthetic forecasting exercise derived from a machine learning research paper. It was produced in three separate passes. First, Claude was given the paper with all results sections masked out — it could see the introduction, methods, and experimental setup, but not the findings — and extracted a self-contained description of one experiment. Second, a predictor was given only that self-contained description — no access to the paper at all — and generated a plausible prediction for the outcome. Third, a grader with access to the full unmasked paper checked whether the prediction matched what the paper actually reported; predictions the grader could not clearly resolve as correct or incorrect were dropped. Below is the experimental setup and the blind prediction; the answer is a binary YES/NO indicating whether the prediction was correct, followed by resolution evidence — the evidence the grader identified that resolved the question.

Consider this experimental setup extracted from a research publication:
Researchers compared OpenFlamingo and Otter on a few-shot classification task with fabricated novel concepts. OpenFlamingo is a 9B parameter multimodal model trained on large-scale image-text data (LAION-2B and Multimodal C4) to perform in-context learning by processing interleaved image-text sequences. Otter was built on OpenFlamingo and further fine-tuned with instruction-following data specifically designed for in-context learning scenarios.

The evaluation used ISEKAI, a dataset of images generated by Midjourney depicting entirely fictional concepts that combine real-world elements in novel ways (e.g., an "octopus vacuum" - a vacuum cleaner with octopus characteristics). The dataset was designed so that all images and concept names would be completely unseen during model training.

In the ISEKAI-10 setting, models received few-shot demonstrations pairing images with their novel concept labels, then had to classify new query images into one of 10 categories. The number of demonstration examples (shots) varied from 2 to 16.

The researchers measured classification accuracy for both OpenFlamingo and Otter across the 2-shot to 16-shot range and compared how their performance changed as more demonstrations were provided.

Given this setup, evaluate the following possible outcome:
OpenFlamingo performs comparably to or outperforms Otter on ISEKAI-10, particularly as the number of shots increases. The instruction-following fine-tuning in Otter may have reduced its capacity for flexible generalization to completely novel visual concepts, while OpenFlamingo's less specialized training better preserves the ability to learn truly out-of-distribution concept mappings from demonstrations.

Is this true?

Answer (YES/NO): YES